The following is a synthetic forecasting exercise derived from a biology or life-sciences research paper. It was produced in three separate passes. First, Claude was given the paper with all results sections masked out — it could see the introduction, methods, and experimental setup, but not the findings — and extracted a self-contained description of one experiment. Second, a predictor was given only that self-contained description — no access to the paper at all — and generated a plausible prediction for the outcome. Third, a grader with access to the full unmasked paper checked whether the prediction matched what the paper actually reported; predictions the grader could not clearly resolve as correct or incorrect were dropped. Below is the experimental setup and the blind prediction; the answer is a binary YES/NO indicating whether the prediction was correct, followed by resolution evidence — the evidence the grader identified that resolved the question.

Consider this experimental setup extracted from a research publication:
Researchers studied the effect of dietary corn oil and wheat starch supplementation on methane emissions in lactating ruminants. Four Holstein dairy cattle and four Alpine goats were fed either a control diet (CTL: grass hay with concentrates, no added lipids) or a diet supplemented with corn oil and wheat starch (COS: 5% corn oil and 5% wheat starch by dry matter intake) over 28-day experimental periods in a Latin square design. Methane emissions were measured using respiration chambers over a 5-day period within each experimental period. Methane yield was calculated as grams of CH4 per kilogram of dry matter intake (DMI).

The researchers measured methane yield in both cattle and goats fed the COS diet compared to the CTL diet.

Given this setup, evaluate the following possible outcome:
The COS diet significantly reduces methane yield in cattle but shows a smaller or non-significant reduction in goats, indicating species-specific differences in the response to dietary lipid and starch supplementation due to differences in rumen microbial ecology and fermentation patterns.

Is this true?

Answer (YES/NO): NO